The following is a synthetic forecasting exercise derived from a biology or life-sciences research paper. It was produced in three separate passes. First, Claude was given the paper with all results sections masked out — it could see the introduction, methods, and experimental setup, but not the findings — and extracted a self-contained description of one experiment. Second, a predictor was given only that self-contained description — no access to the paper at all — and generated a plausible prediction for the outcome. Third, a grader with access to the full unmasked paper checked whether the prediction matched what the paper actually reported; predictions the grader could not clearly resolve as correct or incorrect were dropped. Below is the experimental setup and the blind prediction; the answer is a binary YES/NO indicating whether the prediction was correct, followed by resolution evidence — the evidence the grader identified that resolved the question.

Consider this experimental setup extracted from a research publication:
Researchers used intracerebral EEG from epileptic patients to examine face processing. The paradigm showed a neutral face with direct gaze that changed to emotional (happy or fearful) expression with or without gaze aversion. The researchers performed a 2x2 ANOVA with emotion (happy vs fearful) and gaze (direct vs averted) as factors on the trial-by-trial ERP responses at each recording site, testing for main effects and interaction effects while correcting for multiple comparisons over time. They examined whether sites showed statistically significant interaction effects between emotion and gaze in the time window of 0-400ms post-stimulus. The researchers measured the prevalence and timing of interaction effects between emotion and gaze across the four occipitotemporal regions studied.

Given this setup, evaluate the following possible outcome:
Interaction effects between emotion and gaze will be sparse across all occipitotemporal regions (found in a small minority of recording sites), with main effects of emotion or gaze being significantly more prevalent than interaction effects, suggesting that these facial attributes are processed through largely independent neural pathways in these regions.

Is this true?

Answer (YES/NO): YES